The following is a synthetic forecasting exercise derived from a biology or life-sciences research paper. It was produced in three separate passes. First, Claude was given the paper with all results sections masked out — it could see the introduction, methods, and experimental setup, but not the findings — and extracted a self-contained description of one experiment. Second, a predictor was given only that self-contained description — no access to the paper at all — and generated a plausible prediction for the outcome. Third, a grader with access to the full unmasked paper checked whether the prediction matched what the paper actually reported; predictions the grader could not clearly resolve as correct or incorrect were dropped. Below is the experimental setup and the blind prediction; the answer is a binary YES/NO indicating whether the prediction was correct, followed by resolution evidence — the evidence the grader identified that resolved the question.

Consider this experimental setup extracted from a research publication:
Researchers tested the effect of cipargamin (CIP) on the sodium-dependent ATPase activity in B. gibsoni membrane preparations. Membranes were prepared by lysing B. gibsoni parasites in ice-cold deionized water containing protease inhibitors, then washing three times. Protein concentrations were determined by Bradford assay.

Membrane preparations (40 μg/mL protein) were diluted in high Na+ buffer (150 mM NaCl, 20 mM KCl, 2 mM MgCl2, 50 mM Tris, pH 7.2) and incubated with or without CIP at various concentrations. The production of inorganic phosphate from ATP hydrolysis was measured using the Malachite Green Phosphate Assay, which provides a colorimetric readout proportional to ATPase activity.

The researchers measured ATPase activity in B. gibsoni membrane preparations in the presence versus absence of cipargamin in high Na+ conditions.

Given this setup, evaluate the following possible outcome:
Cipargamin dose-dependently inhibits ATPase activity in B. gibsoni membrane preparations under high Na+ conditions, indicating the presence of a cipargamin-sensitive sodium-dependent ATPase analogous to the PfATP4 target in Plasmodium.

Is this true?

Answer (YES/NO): YES